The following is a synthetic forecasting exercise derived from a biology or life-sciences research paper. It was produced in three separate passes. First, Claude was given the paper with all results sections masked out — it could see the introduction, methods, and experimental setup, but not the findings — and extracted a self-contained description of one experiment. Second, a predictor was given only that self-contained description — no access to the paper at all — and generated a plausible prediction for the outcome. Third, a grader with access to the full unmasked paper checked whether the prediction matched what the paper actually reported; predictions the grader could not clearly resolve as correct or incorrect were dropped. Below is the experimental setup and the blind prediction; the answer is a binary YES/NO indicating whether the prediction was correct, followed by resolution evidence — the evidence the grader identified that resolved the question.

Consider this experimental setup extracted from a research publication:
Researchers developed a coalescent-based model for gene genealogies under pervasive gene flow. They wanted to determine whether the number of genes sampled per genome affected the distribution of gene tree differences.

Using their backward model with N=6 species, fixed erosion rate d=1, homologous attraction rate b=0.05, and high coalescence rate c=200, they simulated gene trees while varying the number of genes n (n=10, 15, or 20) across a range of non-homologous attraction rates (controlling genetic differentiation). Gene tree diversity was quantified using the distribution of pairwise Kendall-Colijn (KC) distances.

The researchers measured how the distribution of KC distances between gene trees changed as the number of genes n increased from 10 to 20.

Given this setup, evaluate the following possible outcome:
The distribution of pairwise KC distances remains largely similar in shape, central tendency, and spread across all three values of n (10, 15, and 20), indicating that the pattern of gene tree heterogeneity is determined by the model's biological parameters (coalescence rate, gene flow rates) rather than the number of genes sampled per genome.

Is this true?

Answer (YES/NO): YES